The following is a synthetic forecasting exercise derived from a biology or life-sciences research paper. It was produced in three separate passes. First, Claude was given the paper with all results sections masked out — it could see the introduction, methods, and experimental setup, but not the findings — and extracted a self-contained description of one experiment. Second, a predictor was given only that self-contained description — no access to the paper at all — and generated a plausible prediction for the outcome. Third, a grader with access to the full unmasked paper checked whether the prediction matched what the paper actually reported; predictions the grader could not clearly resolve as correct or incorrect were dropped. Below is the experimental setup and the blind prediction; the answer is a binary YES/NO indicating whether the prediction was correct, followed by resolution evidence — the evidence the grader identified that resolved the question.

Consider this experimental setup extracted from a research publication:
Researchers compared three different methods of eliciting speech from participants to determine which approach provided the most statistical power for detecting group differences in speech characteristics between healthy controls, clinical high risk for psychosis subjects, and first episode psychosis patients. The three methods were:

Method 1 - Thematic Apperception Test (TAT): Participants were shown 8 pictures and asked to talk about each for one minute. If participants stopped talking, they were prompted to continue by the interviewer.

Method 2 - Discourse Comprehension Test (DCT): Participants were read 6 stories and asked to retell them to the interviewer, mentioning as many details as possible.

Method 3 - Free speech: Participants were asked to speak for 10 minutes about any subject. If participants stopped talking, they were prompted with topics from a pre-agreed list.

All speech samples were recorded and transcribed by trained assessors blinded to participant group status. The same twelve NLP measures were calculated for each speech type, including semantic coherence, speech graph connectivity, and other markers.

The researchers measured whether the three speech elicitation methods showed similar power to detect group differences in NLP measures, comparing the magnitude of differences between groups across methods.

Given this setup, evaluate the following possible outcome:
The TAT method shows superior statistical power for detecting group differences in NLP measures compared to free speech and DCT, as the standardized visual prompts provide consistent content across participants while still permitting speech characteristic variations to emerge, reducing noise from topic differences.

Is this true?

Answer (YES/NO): NO